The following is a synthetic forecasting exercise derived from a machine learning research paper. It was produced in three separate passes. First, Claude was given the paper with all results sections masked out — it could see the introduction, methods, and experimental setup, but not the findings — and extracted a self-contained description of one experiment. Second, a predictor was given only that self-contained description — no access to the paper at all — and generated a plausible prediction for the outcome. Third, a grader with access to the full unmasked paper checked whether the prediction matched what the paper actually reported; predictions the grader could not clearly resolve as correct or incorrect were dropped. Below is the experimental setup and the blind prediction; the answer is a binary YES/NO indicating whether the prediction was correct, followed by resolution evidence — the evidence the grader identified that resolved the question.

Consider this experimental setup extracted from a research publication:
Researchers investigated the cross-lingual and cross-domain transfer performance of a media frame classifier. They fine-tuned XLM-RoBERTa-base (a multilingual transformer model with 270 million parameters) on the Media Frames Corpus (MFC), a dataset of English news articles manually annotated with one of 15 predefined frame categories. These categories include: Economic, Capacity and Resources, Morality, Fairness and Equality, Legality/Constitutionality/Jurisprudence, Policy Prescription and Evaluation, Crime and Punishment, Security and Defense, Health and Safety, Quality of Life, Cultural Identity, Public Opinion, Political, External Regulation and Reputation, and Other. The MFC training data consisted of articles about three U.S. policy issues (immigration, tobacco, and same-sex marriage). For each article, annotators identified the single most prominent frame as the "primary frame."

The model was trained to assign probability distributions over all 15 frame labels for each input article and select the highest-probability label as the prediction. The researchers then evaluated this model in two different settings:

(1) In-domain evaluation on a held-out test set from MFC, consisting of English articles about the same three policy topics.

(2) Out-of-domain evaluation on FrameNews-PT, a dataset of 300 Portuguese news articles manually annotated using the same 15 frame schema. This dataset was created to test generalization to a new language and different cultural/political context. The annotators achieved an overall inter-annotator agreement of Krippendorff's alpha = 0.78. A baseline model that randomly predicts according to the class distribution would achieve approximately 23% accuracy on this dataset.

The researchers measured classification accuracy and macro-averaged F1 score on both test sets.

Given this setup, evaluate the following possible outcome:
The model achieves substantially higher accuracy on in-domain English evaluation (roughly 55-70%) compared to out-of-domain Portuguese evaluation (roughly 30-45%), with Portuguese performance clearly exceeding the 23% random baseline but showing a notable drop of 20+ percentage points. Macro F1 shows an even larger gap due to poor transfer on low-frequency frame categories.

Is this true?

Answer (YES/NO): NO